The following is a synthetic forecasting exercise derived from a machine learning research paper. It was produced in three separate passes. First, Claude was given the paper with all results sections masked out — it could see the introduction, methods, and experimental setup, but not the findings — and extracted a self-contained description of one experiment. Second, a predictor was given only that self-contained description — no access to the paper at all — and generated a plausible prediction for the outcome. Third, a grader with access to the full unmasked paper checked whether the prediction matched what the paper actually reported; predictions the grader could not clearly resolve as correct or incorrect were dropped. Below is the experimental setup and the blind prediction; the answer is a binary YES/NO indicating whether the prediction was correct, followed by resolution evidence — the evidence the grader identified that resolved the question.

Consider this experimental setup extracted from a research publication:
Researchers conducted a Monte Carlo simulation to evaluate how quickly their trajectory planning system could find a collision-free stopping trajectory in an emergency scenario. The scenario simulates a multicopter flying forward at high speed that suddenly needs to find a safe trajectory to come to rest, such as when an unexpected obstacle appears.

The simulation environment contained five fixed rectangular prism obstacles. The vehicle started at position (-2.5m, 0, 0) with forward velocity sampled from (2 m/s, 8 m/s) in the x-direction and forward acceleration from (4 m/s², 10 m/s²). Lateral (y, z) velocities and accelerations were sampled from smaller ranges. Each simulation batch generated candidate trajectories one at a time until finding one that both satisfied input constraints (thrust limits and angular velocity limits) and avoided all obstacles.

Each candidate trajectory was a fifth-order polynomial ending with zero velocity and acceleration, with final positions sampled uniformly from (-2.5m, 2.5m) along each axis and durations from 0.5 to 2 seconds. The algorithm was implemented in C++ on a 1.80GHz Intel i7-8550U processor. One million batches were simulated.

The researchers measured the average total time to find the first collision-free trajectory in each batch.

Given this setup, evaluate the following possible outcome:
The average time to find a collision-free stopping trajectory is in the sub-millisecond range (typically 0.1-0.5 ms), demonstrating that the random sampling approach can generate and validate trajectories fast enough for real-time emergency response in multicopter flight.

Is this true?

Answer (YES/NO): NO